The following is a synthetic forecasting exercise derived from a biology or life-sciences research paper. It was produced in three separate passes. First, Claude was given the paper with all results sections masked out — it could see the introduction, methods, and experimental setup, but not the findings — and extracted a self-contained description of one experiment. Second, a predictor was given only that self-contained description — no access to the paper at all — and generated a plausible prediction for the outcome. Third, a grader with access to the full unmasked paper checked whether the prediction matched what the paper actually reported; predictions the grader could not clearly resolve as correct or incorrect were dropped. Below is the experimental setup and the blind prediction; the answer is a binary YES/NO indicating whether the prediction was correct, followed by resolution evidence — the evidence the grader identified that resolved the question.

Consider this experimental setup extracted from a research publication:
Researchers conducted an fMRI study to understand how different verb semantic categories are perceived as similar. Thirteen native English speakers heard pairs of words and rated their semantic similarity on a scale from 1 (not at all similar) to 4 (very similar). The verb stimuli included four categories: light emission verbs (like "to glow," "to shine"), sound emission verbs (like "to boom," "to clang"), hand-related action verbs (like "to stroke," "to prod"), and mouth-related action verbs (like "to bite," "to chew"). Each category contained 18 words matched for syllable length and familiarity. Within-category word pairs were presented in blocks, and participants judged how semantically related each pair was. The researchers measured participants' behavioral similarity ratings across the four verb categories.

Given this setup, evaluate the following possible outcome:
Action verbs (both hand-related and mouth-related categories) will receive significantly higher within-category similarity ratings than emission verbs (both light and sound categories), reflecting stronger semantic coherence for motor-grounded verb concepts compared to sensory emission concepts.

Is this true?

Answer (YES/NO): NO